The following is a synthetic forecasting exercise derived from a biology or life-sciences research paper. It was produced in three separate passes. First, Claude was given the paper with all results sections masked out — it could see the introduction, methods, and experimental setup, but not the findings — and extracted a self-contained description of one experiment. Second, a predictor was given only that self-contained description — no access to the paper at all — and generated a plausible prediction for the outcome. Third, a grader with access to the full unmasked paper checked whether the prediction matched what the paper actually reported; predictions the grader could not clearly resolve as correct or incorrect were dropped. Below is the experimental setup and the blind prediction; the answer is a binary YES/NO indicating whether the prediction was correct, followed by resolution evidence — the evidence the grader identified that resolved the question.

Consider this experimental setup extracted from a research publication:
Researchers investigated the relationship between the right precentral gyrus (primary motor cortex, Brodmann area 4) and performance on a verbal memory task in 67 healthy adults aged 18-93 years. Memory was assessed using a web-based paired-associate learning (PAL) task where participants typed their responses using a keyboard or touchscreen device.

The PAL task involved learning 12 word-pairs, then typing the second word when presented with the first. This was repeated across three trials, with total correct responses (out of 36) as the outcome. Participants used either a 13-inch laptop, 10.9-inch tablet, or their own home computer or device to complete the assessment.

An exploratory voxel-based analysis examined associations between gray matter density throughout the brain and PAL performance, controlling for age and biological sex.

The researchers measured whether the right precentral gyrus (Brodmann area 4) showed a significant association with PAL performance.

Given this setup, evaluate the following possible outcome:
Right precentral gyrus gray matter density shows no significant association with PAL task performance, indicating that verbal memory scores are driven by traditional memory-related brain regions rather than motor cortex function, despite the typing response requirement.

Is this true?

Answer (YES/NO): NO